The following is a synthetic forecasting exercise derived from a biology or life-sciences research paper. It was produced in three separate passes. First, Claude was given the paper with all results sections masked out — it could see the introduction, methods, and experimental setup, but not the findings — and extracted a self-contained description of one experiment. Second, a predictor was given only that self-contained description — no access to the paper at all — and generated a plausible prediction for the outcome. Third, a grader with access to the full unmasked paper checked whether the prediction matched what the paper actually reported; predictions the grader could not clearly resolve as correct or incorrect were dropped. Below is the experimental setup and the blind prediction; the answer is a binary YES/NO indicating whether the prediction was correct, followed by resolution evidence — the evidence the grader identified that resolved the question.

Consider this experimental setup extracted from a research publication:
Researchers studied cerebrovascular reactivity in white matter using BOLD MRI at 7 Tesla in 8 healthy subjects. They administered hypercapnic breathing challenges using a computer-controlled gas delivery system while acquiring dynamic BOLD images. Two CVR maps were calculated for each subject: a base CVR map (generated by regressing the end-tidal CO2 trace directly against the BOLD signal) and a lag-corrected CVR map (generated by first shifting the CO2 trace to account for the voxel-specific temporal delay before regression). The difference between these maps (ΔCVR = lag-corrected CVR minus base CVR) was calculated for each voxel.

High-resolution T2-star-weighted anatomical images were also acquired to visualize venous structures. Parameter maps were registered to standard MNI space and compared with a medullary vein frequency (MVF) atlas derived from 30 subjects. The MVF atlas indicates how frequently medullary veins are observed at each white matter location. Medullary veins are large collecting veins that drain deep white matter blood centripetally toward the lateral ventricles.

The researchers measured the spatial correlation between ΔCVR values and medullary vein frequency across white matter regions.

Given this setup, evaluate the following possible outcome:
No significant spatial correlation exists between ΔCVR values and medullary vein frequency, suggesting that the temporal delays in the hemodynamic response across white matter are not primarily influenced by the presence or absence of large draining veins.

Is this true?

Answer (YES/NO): NO